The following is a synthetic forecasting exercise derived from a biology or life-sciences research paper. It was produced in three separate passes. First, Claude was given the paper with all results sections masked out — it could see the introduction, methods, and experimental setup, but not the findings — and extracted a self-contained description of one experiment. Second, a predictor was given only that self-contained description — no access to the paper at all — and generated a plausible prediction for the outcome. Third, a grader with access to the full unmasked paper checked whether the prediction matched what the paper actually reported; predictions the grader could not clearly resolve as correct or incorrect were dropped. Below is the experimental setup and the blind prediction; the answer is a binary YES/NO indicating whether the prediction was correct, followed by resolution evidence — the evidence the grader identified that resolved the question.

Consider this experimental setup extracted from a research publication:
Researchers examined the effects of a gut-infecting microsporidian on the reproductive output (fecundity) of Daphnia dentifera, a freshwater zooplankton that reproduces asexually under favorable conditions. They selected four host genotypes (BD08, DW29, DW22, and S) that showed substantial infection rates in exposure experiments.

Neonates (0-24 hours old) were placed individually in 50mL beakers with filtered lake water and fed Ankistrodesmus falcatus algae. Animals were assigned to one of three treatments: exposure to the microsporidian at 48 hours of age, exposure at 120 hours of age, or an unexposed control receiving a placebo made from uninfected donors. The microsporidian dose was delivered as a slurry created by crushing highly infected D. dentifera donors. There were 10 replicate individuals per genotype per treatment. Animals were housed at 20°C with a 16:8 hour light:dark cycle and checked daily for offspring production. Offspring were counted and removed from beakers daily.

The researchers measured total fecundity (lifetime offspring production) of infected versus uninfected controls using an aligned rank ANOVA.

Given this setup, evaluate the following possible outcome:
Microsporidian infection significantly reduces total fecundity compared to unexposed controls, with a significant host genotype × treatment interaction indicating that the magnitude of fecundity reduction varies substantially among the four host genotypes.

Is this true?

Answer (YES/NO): NO